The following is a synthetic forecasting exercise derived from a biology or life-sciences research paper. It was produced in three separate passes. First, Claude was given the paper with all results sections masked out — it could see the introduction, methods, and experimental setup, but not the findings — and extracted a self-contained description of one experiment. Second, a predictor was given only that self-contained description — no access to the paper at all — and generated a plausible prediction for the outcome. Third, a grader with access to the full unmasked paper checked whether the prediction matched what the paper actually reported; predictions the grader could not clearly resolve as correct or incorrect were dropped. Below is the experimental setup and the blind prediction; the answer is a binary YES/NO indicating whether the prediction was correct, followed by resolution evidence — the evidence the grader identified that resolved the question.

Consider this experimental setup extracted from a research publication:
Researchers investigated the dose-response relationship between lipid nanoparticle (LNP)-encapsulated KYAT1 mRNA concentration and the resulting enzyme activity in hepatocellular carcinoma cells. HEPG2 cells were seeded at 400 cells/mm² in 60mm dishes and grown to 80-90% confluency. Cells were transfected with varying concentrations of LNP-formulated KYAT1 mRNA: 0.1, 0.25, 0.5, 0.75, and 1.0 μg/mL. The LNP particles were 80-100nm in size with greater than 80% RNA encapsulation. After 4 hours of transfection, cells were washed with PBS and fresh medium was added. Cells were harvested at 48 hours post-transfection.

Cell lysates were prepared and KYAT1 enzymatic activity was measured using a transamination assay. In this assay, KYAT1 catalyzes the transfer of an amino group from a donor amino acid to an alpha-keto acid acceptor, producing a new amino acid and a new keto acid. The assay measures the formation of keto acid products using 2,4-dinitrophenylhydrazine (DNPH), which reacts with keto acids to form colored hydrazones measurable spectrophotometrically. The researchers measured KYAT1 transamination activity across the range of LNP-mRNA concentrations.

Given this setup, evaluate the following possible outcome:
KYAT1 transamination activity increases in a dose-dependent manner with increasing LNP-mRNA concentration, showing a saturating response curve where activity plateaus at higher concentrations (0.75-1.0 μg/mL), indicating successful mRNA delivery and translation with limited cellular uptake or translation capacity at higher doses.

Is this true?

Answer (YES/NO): NO